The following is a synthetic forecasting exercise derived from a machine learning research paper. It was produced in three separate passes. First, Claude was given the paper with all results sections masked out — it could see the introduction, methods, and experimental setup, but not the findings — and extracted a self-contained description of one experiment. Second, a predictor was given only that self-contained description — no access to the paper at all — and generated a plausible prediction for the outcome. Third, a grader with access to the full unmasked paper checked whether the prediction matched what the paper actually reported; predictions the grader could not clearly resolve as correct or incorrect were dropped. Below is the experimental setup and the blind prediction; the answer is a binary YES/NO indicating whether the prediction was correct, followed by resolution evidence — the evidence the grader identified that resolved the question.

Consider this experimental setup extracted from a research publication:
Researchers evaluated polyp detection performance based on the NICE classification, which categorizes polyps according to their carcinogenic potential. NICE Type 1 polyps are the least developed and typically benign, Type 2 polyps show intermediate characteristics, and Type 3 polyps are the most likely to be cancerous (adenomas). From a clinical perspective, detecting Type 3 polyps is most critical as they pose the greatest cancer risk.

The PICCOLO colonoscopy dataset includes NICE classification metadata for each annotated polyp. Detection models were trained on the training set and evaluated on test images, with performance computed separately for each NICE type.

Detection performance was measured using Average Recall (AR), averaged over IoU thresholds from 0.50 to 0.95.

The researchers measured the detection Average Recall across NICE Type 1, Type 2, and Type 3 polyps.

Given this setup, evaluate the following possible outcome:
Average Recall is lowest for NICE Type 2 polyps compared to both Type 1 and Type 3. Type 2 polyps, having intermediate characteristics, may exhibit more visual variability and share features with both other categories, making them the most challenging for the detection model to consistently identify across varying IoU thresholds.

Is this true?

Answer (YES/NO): NO